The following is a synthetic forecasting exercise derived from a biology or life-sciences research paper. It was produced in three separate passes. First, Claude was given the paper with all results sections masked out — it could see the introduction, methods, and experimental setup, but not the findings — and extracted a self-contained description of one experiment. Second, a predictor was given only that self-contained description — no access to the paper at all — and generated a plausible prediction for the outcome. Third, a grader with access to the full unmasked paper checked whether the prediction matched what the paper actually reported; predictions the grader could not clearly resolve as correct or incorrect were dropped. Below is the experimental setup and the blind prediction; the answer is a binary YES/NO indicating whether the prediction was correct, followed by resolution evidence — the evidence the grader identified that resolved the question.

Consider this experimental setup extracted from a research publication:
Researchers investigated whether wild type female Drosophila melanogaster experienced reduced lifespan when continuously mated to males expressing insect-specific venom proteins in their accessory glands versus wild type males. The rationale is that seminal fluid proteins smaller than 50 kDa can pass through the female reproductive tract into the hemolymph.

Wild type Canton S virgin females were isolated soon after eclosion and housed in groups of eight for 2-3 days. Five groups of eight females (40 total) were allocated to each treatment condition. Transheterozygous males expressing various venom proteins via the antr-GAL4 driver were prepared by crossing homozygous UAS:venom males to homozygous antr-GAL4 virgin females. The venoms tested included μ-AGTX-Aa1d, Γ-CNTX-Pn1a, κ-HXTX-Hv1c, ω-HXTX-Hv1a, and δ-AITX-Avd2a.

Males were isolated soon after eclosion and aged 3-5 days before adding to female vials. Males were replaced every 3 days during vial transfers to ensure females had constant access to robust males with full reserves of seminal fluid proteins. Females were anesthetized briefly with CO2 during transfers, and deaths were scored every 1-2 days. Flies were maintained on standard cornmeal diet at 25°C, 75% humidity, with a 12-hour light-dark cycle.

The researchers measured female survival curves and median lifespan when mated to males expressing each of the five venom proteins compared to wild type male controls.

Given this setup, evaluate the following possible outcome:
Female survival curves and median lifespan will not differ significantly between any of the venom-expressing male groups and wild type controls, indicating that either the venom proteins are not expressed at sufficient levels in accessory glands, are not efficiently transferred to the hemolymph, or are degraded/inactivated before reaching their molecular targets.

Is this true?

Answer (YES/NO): NO